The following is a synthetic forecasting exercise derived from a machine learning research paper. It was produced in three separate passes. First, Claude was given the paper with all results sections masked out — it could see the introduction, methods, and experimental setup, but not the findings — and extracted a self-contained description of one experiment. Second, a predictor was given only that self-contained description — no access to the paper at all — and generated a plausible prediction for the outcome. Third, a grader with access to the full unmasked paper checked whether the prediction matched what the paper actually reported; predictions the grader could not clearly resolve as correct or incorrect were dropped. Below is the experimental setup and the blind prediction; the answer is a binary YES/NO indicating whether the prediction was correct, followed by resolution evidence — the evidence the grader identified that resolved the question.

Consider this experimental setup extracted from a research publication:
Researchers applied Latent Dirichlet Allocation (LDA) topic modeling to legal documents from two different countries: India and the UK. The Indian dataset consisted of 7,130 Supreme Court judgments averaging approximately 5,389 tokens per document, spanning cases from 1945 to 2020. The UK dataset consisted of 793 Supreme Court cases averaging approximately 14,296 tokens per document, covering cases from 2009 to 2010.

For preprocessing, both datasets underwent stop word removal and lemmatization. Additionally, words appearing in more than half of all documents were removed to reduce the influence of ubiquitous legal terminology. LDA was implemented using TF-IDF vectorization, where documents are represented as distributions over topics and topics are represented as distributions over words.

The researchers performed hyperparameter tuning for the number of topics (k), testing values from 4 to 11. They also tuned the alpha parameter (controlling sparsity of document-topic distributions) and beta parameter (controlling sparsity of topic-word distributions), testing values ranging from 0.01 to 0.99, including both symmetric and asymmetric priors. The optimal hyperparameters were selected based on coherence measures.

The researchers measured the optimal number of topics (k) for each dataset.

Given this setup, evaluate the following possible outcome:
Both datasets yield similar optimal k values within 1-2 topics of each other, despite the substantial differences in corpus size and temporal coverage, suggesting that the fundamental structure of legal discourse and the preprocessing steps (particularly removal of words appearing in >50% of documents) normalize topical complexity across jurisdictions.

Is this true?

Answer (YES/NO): YES